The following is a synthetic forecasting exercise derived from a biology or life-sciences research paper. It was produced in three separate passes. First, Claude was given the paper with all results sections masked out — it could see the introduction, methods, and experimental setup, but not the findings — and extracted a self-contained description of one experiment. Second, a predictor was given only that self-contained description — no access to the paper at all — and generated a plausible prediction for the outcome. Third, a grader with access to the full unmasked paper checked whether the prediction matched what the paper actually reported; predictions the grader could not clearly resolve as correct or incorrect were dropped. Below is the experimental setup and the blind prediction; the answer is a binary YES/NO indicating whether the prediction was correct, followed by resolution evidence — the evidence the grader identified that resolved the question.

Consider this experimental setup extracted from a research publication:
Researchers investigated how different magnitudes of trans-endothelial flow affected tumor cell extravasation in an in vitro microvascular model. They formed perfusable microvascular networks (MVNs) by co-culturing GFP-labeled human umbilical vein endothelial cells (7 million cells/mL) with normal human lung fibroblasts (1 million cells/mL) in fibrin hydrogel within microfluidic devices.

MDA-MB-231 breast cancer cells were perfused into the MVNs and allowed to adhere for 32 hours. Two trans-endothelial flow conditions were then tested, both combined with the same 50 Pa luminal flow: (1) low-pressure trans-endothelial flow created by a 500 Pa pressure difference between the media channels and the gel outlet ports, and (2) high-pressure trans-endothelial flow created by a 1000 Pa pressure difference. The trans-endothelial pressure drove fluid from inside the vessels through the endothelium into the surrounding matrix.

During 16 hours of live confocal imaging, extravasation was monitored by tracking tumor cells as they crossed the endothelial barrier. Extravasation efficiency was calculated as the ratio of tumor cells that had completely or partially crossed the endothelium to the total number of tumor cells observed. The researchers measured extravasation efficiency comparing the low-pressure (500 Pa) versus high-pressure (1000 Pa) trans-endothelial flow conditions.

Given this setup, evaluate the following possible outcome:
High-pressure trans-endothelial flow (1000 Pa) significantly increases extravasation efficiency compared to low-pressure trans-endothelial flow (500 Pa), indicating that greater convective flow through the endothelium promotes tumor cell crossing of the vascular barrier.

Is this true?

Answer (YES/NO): NO